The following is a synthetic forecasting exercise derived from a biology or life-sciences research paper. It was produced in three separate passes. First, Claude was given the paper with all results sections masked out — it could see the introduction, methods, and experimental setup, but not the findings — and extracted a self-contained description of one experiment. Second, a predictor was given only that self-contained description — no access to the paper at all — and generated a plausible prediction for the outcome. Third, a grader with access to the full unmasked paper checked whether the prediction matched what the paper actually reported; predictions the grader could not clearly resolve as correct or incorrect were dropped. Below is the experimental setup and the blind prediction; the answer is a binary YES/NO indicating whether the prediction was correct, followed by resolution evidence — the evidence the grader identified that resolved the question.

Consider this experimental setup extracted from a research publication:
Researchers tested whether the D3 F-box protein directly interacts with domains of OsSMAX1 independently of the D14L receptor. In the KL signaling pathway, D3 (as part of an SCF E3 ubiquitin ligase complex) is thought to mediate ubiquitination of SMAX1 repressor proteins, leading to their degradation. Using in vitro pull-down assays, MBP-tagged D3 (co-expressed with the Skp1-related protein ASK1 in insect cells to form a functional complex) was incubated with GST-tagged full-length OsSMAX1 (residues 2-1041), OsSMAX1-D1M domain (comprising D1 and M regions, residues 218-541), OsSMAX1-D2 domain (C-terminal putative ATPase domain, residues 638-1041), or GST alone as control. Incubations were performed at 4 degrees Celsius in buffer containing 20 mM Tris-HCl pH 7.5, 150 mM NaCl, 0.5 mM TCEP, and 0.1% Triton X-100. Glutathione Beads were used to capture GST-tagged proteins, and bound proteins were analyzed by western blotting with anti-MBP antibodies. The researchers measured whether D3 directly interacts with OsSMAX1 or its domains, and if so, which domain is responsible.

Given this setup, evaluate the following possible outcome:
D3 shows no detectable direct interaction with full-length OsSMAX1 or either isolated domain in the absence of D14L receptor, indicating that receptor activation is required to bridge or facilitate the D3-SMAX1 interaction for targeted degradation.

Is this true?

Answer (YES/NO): NO